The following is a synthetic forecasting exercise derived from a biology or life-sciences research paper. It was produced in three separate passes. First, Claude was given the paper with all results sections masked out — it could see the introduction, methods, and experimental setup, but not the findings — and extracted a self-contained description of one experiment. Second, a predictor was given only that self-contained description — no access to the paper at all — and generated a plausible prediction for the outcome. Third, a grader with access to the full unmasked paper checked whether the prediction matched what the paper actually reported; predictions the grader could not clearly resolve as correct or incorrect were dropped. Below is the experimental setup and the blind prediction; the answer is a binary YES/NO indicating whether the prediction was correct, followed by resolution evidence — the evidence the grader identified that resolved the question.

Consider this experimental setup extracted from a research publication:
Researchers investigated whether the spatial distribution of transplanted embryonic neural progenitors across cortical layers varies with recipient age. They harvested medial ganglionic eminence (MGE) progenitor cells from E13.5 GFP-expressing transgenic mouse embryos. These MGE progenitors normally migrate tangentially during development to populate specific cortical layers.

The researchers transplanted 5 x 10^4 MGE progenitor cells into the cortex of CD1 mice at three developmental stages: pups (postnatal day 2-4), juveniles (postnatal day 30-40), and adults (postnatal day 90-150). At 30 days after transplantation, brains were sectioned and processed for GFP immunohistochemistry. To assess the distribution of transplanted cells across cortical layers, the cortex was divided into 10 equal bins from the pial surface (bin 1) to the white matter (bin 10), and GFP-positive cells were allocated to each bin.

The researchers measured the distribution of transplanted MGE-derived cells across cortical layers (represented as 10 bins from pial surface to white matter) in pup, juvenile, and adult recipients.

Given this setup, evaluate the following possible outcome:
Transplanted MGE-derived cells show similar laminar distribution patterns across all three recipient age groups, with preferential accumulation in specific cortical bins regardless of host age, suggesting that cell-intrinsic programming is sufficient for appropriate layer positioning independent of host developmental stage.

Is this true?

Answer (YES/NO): NO